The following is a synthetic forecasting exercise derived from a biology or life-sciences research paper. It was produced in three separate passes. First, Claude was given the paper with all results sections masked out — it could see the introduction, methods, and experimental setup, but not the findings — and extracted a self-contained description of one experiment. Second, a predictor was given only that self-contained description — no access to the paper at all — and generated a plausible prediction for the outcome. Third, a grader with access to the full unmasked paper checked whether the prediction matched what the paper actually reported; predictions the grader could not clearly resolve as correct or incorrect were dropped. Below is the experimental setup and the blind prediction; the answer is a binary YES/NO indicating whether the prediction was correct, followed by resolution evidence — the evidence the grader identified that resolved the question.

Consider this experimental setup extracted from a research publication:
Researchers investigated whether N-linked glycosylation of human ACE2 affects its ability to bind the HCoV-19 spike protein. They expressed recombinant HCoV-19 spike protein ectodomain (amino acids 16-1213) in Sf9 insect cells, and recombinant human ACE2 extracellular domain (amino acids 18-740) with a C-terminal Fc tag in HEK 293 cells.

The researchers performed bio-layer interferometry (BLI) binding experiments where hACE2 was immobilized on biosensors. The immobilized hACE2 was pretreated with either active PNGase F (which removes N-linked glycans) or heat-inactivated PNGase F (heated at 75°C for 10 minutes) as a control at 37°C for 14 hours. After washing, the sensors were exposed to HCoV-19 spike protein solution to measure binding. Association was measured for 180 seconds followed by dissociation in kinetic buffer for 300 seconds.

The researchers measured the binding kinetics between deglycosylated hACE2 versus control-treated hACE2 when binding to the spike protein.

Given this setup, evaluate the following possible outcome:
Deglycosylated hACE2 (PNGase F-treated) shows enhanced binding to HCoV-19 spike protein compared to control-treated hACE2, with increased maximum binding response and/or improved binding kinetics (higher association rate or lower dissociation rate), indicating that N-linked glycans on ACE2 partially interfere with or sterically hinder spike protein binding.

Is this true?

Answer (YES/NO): NO